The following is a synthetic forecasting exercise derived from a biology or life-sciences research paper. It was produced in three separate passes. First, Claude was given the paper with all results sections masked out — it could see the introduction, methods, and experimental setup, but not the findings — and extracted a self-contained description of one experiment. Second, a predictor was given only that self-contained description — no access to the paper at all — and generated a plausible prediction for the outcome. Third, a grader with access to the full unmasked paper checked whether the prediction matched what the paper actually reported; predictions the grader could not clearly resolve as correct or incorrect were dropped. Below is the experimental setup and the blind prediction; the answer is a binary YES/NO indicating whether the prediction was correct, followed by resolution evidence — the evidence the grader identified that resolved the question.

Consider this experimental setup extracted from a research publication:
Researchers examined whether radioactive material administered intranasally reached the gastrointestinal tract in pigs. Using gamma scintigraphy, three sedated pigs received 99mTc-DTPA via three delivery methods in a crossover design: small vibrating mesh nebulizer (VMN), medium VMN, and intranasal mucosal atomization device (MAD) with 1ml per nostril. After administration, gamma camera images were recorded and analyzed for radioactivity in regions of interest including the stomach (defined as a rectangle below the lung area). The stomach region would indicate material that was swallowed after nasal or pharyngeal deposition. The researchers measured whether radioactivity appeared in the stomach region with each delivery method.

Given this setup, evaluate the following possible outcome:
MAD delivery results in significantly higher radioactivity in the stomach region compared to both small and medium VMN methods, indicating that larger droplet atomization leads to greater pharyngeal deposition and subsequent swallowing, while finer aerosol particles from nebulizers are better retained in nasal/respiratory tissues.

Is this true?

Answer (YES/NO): NO